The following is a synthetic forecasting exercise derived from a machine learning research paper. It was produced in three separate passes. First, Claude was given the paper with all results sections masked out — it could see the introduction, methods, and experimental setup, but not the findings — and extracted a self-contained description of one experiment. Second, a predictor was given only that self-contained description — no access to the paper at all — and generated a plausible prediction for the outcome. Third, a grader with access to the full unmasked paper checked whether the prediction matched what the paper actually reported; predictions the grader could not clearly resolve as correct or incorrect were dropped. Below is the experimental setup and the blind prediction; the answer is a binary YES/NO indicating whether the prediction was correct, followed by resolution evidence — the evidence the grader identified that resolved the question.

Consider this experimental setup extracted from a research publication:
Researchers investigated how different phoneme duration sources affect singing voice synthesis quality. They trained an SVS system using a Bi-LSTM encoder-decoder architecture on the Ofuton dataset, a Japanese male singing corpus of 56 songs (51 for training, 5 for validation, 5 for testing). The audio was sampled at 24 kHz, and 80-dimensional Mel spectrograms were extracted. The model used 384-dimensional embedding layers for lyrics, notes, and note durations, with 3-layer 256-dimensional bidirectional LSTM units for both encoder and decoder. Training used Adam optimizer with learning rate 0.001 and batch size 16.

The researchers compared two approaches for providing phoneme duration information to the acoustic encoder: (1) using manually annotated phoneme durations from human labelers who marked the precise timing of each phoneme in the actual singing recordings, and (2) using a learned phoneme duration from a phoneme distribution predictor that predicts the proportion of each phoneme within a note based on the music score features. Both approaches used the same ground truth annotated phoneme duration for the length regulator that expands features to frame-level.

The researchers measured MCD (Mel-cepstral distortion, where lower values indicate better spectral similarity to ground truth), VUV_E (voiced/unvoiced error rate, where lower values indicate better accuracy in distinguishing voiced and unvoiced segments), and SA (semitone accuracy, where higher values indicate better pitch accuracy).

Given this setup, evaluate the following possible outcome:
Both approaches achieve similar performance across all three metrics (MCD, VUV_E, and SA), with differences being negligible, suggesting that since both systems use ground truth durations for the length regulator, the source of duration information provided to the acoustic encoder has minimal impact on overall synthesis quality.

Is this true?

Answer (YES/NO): NO